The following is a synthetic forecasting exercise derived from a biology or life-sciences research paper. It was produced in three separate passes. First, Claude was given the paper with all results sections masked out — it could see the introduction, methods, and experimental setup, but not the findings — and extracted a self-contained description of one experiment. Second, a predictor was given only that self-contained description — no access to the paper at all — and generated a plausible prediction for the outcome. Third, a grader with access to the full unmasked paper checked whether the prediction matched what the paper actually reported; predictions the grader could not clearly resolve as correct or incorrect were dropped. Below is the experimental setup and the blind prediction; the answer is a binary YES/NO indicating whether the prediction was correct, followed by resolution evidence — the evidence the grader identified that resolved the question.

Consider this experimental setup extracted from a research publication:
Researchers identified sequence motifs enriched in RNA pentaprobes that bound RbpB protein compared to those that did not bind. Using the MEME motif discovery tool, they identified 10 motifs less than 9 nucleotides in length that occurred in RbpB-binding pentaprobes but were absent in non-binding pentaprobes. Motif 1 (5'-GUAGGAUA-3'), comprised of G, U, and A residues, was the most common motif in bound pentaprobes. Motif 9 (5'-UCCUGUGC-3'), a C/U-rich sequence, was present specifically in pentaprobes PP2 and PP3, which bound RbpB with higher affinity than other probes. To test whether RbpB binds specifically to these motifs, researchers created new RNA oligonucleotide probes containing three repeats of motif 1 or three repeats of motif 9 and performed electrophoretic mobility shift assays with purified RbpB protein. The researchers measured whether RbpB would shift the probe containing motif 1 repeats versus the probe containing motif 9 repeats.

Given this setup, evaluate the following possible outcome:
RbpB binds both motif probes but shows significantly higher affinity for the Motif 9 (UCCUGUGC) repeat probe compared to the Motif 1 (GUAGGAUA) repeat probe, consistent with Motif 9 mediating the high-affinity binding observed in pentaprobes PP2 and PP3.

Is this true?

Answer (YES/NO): NO